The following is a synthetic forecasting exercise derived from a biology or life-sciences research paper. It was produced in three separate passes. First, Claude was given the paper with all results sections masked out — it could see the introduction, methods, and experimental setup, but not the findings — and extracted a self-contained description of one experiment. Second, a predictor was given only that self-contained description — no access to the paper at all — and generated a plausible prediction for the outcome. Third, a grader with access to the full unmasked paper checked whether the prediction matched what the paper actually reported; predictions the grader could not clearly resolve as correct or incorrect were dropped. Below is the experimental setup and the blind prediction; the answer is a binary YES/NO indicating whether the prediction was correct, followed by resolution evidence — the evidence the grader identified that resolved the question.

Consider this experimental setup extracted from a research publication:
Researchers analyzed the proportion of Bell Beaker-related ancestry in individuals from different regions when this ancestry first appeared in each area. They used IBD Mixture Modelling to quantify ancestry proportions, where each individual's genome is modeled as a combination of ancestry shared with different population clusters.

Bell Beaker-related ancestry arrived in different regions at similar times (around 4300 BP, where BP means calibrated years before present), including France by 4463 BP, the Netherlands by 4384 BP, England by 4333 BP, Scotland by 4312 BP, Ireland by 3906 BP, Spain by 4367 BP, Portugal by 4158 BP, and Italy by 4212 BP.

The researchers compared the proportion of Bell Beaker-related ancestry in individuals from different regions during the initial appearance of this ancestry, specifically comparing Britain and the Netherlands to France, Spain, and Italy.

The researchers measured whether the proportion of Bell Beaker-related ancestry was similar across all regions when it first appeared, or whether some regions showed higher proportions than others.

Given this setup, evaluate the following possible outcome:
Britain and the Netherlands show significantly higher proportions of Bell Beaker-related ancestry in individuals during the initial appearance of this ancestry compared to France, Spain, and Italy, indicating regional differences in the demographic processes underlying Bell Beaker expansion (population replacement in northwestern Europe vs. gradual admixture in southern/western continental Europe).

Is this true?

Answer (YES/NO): YES